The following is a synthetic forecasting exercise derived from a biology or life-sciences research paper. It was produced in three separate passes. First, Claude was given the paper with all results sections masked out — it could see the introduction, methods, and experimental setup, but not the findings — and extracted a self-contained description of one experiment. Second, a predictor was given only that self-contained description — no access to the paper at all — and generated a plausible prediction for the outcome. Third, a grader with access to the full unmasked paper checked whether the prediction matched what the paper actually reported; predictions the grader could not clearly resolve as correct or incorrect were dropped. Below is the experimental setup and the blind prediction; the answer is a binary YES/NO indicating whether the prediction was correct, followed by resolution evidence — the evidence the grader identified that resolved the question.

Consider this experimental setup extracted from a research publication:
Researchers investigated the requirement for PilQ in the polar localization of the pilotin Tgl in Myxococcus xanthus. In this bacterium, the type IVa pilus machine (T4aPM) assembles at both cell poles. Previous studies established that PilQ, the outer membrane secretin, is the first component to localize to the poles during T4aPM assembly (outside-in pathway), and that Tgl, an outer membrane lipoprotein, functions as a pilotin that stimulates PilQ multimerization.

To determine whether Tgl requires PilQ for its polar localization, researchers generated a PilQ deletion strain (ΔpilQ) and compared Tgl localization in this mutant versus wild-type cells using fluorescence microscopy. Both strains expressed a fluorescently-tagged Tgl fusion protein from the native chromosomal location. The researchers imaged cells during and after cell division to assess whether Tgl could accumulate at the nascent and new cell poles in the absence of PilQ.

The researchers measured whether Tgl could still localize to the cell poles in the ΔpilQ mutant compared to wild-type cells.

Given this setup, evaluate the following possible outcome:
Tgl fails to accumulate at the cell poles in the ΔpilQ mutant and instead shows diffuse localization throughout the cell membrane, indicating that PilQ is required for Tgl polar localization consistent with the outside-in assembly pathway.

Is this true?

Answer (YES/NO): YES